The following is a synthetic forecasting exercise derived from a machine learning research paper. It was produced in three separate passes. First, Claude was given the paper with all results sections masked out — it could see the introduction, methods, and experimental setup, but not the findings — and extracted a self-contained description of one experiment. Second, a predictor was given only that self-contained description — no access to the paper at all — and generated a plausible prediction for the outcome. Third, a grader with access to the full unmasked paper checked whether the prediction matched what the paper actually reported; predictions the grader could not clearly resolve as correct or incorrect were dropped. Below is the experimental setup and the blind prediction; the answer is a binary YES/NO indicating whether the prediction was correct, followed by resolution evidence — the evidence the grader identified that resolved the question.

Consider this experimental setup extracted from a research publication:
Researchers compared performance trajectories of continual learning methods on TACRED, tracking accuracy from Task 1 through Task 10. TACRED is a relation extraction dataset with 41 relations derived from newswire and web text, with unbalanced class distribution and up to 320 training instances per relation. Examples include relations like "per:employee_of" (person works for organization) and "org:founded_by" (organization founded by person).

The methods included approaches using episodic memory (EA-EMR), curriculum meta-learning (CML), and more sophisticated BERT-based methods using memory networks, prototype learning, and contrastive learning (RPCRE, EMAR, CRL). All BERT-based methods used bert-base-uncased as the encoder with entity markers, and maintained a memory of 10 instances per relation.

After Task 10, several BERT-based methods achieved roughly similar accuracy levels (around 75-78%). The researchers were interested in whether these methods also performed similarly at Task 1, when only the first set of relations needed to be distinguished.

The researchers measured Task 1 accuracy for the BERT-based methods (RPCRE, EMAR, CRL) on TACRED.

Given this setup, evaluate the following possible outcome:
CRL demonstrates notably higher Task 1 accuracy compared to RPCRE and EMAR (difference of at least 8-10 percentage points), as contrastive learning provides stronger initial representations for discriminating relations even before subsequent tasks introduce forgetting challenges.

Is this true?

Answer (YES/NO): NO